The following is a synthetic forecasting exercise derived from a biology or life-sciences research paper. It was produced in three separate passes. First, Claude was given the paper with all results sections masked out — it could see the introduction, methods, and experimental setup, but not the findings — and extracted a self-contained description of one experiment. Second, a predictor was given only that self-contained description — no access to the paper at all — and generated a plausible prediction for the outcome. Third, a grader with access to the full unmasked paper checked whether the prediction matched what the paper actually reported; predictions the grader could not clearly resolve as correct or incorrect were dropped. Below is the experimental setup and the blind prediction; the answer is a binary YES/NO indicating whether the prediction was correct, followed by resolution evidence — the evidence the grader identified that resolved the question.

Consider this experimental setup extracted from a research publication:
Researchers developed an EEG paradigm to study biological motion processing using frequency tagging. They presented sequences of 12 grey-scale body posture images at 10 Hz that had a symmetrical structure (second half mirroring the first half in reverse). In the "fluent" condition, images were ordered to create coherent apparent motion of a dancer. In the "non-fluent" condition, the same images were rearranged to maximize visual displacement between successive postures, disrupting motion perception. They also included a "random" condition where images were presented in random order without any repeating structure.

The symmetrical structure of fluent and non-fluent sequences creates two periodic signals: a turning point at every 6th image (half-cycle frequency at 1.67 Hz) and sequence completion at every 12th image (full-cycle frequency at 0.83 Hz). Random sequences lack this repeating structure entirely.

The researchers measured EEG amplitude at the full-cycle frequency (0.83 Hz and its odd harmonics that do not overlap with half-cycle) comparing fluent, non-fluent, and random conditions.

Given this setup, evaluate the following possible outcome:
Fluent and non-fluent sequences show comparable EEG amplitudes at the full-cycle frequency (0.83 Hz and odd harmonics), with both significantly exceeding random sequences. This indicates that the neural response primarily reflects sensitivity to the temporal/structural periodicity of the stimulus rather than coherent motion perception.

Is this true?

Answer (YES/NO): NO